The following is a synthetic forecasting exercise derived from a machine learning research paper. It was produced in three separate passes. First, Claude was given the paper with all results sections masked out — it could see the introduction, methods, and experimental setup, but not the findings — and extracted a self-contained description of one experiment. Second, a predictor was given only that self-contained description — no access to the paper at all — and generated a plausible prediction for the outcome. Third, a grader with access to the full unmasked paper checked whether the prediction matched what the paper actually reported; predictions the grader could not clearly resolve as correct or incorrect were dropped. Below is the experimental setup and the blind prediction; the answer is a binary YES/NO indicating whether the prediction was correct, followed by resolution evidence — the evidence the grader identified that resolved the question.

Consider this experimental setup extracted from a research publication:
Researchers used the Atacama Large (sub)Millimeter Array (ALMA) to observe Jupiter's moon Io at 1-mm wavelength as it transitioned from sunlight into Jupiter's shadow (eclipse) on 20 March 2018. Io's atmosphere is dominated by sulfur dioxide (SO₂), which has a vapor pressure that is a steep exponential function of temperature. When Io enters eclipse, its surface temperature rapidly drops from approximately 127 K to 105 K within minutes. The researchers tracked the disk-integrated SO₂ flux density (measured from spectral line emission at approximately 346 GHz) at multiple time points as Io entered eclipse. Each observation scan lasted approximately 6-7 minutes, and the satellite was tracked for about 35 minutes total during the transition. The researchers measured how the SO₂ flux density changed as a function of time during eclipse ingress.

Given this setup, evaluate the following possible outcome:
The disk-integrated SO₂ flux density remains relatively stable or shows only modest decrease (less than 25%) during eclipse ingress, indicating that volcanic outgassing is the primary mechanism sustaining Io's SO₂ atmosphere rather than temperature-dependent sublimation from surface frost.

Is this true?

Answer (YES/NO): NO